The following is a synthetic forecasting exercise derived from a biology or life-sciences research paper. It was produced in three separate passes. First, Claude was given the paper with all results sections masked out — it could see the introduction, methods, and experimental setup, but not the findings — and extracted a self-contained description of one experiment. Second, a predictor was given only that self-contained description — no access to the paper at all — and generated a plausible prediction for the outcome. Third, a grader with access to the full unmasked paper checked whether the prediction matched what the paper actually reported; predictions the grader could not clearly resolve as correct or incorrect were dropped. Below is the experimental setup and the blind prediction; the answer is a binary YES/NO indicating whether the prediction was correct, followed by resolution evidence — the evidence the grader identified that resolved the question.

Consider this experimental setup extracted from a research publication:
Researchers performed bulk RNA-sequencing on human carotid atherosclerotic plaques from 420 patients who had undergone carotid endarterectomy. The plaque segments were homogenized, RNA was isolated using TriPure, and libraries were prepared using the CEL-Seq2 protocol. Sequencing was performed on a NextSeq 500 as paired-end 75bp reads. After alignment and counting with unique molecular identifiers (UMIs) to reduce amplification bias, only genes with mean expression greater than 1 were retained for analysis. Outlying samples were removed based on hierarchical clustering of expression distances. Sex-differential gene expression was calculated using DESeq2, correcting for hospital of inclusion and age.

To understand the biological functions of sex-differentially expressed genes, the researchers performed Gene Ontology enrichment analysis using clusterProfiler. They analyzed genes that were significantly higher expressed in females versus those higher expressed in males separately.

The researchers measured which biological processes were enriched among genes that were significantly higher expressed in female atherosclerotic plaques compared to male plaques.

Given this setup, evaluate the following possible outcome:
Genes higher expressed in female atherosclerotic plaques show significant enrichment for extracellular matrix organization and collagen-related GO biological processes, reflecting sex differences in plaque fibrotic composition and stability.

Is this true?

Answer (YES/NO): YES